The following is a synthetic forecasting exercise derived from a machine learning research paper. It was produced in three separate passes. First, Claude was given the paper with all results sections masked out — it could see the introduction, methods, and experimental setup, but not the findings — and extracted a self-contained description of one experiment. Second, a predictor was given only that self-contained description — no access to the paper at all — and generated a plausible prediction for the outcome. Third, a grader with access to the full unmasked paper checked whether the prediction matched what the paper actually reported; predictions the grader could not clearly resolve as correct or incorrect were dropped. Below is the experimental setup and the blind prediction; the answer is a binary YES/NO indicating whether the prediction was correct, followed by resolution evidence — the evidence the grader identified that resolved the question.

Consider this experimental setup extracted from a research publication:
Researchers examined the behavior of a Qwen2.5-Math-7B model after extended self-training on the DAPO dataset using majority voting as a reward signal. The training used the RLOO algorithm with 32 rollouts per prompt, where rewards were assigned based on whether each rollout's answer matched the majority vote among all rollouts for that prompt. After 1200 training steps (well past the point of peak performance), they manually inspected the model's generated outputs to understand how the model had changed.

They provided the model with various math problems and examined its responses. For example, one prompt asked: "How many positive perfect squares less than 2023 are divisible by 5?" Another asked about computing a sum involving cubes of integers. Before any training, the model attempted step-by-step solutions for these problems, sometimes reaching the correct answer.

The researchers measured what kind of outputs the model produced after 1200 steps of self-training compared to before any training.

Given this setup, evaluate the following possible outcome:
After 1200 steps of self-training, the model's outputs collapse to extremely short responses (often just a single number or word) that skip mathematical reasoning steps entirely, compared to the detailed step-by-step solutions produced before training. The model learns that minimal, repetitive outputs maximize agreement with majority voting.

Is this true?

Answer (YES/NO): NO